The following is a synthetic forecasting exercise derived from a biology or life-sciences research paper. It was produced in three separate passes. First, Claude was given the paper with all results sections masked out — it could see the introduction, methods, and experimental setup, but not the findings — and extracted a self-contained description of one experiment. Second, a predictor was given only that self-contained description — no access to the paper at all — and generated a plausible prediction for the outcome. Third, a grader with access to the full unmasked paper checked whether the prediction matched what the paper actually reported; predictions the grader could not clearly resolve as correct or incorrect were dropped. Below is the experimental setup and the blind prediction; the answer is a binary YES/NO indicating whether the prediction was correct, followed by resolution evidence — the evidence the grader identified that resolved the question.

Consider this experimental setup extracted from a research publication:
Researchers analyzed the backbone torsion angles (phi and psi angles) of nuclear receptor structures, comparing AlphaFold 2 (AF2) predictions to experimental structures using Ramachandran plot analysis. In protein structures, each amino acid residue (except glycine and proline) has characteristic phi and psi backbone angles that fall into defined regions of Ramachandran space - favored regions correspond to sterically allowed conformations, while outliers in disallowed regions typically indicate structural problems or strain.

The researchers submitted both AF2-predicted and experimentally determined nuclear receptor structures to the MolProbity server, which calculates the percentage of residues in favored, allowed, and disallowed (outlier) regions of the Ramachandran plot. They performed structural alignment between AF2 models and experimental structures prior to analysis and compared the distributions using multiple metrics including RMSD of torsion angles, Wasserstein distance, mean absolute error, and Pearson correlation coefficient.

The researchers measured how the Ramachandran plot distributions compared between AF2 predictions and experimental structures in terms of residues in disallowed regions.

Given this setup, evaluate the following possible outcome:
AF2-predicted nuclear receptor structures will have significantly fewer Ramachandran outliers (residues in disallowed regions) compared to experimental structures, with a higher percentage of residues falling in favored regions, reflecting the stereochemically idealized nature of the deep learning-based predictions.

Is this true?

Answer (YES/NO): YES